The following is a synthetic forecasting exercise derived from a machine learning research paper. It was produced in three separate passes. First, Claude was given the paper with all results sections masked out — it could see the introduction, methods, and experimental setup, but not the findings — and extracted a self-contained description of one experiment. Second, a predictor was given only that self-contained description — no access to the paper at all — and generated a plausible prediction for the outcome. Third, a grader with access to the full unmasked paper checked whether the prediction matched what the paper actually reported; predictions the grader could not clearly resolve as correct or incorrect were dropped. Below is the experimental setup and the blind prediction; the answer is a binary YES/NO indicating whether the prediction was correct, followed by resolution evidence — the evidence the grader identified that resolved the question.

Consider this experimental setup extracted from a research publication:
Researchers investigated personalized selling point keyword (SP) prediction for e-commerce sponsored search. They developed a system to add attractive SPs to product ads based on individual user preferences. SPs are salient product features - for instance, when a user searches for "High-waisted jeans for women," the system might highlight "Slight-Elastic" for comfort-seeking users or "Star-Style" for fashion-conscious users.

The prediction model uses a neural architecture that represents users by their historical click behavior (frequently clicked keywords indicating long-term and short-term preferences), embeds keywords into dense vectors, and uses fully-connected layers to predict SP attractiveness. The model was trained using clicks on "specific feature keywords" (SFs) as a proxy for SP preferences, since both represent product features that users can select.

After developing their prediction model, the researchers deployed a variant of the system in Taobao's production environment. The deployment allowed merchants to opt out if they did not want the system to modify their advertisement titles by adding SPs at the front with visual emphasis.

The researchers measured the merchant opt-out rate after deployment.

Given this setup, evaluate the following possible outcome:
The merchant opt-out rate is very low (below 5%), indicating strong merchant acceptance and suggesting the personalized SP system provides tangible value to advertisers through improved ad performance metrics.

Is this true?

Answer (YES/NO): YES